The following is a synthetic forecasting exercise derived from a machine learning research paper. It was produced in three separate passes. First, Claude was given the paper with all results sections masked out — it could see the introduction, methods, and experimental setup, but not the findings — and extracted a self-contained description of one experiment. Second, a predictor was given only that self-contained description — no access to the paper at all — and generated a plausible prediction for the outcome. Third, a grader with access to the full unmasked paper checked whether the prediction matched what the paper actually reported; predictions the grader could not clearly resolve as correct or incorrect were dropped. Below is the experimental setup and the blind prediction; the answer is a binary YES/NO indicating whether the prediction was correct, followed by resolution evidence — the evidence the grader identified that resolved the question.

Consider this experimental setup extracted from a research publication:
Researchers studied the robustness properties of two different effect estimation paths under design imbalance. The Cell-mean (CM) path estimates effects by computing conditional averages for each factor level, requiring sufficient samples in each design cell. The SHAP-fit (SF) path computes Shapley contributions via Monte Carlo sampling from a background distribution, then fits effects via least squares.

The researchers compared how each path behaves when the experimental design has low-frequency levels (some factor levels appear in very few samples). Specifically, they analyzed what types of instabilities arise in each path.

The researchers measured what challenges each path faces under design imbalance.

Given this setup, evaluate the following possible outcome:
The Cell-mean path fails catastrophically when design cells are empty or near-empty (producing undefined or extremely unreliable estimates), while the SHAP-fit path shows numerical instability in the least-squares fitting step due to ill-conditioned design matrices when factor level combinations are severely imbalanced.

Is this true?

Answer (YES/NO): NO